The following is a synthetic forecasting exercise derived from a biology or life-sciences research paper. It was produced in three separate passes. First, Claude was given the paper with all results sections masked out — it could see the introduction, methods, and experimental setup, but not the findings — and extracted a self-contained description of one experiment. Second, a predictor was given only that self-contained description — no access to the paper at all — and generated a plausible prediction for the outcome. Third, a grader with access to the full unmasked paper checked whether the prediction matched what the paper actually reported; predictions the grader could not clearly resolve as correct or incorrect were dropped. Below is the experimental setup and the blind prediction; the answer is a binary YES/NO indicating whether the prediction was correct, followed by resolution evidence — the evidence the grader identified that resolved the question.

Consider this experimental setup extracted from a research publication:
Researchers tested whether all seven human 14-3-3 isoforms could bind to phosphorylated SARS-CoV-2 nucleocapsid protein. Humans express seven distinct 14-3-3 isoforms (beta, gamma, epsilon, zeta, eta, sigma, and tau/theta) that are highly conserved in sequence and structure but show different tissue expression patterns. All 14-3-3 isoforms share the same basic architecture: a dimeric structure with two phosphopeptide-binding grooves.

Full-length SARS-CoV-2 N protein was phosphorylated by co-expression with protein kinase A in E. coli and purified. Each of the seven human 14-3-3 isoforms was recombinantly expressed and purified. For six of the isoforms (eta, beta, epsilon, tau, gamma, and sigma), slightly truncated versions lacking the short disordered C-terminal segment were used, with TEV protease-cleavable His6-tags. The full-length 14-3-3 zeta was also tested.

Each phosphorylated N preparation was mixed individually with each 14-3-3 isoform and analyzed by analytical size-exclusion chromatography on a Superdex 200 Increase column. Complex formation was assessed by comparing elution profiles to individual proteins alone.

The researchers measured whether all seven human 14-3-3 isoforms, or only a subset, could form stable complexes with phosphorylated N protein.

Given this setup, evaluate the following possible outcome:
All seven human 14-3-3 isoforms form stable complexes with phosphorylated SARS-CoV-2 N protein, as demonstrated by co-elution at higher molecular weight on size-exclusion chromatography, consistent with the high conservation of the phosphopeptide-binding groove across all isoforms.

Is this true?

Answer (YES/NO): YES